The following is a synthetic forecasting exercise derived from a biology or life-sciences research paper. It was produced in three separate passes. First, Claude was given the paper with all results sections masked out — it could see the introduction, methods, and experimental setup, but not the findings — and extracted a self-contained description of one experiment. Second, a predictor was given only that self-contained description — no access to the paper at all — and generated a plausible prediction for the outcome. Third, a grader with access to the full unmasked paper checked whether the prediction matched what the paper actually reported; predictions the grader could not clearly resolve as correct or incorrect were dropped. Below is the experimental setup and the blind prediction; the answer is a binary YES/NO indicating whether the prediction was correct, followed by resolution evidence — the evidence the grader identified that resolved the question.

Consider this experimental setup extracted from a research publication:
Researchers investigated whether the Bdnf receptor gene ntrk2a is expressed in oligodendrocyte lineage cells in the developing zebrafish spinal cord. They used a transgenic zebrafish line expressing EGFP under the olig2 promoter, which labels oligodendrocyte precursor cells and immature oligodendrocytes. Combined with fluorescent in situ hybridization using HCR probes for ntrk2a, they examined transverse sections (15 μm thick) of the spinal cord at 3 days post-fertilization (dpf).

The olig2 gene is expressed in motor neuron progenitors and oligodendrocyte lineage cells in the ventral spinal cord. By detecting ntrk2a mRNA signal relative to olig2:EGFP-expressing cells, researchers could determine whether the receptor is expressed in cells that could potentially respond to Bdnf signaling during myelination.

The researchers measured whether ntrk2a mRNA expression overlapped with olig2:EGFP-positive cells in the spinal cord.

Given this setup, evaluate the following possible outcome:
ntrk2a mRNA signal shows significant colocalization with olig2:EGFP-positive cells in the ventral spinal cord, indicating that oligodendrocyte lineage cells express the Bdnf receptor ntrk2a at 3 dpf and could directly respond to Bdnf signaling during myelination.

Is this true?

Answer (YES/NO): YES